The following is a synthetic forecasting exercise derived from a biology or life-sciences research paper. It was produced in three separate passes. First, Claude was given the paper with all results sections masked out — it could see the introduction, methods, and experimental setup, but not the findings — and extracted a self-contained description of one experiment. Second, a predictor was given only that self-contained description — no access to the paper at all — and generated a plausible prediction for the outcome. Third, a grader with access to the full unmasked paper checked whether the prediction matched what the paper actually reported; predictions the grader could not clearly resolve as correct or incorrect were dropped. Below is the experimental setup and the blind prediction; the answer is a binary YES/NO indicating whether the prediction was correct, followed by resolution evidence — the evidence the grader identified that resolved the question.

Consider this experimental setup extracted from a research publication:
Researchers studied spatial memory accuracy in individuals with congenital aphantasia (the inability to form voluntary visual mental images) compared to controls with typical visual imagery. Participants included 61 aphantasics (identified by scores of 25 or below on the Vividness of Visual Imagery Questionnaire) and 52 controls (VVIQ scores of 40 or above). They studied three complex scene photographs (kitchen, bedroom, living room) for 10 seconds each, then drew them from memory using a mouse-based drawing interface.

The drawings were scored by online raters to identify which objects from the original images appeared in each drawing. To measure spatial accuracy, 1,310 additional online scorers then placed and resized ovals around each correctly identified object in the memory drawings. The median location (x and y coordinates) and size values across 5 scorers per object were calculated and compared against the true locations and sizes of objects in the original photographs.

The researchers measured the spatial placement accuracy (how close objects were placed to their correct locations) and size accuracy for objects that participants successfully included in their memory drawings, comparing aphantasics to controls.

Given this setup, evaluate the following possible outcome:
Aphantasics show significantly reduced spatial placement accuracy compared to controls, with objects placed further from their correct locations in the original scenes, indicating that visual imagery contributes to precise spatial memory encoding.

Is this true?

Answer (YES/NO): NO